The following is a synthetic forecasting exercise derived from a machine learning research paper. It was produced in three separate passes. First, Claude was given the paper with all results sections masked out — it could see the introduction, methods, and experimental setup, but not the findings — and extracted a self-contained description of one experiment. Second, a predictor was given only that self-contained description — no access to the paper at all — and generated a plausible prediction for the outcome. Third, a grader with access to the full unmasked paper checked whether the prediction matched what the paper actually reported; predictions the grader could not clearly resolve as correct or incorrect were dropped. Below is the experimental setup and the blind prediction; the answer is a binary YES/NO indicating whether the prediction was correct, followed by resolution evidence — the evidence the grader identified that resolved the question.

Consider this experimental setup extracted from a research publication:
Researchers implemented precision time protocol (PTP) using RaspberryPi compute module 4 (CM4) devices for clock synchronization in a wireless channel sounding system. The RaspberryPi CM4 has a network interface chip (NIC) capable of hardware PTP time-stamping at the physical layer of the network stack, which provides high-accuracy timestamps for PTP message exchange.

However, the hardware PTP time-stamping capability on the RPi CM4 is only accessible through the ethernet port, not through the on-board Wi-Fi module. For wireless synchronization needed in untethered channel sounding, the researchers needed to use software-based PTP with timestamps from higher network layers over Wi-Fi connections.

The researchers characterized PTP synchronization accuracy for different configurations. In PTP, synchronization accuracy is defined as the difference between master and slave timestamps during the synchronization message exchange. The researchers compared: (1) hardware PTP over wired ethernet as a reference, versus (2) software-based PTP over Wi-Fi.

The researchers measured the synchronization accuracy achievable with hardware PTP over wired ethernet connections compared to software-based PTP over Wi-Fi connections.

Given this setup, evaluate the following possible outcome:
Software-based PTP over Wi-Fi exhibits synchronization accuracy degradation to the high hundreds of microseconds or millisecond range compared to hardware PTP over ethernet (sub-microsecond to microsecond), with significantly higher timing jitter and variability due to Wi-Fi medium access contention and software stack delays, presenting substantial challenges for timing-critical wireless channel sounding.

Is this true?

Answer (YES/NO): NO